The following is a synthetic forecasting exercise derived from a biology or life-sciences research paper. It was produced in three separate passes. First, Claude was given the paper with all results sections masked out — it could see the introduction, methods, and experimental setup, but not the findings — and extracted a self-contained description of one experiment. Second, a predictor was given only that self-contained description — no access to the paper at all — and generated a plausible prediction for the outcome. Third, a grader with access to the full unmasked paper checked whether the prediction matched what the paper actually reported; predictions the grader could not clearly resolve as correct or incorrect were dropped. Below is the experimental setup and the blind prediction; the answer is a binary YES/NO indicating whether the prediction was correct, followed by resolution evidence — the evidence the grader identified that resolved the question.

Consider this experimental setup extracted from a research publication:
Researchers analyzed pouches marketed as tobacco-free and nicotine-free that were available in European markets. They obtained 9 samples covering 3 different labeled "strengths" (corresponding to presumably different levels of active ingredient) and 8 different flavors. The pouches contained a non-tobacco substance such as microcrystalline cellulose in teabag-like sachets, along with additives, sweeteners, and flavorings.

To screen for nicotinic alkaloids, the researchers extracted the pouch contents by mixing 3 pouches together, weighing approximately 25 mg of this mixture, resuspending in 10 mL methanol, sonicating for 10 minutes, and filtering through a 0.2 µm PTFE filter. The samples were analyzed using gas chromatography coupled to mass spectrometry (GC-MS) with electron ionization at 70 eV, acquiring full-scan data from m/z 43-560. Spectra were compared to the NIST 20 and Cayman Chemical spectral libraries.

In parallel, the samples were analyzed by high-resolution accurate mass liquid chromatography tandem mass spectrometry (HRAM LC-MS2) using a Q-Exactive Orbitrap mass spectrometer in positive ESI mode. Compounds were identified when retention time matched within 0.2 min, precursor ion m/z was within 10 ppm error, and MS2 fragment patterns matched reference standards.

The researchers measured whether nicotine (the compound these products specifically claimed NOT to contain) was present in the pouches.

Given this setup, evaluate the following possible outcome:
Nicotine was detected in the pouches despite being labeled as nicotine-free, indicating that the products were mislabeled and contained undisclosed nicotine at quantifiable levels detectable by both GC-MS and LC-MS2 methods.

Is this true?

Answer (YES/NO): NO